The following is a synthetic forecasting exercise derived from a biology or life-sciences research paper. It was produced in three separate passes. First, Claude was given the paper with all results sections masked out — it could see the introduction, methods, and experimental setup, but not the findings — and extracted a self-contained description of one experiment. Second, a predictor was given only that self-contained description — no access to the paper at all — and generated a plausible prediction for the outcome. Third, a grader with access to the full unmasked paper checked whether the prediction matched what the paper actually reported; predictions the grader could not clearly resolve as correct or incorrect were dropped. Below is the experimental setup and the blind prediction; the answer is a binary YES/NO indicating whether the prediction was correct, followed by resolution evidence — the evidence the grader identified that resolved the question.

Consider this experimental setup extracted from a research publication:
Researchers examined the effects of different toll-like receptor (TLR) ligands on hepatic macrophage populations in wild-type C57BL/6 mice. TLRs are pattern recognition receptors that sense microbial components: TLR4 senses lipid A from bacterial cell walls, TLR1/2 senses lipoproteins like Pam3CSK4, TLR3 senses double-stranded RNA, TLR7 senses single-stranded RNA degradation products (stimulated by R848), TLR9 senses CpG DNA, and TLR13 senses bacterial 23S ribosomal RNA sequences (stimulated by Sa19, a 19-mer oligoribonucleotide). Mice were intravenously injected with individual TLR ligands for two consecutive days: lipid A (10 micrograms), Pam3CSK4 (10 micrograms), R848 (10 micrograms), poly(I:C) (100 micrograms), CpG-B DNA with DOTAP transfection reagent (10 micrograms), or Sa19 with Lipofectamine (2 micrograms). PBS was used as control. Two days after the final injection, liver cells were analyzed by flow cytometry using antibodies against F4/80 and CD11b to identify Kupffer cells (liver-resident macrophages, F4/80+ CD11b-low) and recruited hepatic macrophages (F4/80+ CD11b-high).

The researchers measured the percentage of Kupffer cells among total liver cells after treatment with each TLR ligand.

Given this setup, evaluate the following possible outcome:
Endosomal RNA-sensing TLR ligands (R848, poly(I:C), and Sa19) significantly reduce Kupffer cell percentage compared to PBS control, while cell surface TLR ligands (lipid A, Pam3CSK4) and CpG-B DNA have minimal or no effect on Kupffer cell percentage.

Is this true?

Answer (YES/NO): NO